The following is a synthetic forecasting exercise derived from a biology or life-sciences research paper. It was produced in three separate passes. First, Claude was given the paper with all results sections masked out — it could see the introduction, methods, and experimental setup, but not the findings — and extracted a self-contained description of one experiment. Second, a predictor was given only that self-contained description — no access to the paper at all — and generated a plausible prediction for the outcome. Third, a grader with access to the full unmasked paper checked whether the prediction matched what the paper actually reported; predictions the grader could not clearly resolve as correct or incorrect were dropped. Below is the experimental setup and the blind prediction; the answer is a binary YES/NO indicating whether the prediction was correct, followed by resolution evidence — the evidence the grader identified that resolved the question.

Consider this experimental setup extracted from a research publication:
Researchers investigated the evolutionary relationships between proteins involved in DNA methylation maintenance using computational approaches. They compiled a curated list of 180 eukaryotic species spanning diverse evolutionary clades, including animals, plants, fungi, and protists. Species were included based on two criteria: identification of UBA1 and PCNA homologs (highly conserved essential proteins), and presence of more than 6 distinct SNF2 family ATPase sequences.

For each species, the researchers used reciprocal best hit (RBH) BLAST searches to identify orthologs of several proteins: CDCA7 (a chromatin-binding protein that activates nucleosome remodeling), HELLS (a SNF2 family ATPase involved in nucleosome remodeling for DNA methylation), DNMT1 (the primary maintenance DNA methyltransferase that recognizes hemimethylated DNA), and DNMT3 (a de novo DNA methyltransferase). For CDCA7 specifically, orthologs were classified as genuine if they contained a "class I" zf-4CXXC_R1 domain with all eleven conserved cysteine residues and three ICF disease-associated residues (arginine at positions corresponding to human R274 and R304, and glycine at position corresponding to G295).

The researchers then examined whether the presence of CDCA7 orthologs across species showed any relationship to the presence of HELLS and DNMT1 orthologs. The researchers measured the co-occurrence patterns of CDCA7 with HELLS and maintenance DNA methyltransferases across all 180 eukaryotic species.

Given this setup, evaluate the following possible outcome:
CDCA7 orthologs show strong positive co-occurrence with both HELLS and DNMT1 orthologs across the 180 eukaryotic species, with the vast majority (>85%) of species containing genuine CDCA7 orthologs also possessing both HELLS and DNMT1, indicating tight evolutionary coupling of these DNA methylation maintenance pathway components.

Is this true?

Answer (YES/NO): YES